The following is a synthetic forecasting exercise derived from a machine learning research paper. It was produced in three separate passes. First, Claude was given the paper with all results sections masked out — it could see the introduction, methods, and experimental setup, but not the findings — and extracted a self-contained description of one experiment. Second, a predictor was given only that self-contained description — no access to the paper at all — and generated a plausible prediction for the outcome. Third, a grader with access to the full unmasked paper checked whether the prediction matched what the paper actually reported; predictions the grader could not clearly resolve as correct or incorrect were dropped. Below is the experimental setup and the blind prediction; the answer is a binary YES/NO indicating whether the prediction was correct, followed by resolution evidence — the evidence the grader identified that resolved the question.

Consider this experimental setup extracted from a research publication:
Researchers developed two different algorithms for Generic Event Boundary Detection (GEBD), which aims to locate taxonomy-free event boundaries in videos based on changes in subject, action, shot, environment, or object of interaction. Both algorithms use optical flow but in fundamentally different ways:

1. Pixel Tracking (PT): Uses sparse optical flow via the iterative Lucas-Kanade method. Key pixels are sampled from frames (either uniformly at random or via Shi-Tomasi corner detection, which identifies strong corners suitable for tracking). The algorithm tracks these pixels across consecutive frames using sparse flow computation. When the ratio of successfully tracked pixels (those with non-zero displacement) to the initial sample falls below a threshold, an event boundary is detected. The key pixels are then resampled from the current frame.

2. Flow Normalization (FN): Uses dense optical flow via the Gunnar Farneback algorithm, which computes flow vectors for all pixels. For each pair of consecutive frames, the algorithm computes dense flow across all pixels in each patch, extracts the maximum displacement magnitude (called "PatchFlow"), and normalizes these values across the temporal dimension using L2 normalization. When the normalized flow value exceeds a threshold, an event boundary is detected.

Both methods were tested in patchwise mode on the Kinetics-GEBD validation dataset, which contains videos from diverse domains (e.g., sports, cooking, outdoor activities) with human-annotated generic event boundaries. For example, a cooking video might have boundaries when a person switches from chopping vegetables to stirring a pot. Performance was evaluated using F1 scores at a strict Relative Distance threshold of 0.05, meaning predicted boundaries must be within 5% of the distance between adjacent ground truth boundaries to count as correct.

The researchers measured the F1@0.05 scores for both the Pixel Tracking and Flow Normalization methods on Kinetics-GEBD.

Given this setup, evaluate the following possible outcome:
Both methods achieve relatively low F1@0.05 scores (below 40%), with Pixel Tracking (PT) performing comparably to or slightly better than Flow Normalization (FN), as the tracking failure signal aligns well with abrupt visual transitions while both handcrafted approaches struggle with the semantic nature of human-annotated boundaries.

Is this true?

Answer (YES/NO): NO